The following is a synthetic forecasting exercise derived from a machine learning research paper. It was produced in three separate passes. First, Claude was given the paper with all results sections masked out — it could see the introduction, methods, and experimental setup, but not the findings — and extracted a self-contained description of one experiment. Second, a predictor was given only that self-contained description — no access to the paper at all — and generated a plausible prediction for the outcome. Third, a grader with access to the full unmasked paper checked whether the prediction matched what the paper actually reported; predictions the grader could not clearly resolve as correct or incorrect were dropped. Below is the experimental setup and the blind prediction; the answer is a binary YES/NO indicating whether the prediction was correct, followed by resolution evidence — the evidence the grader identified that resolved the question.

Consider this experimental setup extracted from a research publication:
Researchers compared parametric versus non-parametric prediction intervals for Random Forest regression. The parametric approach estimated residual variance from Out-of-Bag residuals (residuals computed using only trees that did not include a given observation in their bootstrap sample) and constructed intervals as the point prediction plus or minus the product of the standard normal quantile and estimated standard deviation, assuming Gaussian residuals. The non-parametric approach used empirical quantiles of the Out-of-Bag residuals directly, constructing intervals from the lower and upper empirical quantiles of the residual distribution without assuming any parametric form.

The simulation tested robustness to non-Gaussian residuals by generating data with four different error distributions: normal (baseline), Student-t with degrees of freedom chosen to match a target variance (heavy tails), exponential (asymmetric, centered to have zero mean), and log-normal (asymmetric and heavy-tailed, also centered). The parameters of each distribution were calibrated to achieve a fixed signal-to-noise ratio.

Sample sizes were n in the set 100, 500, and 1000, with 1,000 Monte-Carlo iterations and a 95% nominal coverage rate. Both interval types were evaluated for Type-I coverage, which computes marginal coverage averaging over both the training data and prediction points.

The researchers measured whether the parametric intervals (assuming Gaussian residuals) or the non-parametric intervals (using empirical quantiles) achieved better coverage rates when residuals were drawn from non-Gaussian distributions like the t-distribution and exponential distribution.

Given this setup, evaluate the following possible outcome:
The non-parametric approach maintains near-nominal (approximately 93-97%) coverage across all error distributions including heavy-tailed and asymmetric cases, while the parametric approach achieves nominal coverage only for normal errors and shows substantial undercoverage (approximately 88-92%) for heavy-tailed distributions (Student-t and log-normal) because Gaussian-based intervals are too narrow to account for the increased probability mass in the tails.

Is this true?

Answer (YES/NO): NO